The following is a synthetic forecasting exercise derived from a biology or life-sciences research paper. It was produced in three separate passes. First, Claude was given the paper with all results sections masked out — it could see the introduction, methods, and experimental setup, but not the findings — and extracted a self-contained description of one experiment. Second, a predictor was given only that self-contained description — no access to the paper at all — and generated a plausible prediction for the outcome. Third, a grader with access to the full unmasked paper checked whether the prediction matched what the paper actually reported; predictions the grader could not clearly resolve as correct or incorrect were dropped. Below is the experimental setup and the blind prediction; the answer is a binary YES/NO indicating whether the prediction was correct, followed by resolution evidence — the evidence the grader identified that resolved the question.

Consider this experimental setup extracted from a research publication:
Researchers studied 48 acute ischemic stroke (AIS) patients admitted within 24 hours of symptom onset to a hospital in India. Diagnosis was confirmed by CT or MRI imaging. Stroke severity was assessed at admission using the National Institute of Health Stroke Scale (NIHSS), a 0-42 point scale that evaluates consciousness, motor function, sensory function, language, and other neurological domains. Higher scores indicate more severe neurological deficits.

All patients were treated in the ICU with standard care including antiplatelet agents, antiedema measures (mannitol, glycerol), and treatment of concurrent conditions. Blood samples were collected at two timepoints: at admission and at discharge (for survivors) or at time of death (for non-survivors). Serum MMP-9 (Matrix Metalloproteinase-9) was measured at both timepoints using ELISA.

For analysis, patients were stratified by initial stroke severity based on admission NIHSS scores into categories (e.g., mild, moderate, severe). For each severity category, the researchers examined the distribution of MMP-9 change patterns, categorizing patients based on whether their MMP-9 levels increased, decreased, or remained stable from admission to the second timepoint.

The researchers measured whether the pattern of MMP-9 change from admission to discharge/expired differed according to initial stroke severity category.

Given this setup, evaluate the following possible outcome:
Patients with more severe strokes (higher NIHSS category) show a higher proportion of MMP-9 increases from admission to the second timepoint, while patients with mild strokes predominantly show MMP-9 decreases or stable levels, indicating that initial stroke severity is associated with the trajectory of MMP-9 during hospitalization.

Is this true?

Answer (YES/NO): YES